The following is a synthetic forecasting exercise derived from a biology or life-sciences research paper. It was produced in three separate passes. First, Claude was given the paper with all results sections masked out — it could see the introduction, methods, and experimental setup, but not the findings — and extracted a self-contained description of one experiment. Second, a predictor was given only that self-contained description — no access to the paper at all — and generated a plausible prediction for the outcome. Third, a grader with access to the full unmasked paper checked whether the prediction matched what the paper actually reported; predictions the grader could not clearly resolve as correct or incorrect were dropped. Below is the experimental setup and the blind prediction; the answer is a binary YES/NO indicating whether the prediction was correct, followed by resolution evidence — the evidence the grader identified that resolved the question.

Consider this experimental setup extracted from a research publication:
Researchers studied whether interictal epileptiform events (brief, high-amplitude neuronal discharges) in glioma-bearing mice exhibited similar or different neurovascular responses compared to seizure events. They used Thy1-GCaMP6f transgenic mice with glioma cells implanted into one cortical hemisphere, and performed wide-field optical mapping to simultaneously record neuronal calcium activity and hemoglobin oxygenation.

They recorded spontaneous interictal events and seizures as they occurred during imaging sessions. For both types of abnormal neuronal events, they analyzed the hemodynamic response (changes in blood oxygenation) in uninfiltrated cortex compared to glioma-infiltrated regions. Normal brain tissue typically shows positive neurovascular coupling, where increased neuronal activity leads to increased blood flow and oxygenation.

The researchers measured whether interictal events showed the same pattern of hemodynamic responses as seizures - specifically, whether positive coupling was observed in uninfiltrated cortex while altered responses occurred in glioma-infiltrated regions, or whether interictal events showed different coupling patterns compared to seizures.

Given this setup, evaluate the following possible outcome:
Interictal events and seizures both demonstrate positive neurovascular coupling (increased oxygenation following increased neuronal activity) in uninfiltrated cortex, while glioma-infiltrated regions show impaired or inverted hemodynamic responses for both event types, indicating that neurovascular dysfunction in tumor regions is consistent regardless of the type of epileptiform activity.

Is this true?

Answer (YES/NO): YES